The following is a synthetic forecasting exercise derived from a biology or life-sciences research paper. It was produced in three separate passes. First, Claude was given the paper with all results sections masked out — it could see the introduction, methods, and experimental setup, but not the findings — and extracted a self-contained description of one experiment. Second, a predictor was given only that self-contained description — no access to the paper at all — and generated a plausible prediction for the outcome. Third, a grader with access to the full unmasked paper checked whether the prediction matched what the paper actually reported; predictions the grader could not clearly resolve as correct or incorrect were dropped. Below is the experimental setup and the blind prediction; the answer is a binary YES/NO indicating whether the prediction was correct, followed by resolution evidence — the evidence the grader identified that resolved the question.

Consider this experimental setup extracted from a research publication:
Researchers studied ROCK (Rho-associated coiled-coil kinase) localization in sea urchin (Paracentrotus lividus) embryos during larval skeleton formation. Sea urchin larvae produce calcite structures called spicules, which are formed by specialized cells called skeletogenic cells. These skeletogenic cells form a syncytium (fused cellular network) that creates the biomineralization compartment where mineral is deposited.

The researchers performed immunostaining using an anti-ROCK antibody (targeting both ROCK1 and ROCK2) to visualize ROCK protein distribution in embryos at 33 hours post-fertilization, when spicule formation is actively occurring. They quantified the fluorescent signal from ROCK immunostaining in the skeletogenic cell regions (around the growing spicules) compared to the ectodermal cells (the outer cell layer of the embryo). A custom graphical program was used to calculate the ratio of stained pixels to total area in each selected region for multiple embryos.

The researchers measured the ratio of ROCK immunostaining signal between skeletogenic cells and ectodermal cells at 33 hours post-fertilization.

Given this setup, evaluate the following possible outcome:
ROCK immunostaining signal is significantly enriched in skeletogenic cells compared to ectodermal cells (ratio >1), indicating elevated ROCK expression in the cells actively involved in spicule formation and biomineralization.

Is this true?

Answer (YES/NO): YES